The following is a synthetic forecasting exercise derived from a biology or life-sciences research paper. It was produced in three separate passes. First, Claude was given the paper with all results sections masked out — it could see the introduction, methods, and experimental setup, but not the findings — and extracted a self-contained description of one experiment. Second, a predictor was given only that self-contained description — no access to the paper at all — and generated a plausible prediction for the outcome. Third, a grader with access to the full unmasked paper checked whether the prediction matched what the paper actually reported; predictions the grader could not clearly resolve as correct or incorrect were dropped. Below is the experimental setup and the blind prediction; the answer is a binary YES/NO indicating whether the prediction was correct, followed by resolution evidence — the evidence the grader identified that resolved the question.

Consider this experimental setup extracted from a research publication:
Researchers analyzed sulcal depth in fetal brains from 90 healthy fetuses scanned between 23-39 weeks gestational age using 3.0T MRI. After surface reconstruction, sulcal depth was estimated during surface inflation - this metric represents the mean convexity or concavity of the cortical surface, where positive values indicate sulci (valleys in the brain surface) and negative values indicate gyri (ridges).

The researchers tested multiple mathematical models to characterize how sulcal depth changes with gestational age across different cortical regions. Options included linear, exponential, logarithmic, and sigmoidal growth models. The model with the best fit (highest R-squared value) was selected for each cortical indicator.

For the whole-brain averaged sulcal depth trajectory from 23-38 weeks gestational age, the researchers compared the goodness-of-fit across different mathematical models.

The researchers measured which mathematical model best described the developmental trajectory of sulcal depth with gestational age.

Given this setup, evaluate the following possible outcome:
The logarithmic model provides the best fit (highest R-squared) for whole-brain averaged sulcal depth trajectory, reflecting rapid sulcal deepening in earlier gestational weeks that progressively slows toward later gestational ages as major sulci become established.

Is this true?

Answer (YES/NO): NO